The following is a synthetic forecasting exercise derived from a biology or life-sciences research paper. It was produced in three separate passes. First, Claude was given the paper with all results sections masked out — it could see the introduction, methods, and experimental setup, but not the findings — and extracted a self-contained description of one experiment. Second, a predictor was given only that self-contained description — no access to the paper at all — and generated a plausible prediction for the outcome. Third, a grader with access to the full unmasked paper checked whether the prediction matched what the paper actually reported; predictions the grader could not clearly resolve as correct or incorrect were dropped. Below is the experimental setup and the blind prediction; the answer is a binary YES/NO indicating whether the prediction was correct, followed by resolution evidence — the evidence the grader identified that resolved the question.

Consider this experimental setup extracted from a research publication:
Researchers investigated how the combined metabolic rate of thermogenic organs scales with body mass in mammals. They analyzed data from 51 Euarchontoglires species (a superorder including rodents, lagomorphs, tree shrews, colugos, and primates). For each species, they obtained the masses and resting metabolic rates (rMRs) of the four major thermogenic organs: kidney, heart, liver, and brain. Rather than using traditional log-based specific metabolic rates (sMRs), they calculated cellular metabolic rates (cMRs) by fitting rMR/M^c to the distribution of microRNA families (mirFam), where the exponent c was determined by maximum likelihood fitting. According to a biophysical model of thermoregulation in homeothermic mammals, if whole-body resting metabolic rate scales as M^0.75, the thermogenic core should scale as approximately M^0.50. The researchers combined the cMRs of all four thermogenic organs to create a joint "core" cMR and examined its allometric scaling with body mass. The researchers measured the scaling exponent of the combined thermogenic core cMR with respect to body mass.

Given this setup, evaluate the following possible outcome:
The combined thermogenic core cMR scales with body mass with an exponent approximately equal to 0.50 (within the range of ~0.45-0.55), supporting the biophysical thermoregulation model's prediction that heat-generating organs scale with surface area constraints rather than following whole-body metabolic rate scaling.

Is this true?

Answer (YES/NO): YES